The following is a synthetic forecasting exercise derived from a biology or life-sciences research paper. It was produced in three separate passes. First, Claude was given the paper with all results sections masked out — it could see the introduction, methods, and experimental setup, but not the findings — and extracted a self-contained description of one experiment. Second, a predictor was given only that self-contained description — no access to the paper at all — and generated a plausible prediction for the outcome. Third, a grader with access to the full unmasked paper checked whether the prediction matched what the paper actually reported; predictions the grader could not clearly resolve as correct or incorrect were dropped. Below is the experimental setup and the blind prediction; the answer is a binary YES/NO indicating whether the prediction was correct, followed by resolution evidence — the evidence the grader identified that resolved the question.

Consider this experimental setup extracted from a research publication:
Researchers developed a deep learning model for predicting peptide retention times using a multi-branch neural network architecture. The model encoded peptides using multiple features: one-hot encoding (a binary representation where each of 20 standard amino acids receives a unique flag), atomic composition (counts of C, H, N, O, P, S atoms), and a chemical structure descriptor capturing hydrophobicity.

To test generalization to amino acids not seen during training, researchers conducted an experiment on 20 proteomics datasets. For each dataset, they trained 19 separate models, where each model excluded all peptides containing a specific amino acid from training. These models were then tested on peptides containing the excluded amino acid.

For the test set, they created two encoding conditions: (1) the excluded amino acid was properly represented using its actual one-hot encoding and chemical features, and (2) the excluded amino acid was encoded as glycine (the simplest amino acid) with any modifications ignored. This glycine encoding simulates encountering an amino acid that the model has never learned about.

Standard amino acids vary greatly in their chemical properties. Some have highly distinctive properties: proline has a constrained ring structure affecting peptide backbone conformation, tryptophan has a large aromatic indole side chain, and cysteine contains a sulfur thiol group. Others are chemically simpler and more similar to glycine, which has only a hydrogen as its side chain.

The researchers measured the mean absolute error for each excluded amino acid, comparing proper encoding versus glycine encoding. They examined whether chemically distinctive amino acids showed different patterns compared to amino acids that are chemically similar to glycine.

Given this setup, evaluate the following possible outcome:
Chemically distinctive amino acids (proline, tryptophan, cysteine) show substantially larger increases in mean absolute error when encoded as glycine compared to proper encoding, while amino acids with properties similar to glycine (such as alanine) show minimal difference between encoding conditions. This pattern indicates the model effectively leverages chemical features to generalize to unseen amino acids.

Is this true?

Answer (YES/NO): NO